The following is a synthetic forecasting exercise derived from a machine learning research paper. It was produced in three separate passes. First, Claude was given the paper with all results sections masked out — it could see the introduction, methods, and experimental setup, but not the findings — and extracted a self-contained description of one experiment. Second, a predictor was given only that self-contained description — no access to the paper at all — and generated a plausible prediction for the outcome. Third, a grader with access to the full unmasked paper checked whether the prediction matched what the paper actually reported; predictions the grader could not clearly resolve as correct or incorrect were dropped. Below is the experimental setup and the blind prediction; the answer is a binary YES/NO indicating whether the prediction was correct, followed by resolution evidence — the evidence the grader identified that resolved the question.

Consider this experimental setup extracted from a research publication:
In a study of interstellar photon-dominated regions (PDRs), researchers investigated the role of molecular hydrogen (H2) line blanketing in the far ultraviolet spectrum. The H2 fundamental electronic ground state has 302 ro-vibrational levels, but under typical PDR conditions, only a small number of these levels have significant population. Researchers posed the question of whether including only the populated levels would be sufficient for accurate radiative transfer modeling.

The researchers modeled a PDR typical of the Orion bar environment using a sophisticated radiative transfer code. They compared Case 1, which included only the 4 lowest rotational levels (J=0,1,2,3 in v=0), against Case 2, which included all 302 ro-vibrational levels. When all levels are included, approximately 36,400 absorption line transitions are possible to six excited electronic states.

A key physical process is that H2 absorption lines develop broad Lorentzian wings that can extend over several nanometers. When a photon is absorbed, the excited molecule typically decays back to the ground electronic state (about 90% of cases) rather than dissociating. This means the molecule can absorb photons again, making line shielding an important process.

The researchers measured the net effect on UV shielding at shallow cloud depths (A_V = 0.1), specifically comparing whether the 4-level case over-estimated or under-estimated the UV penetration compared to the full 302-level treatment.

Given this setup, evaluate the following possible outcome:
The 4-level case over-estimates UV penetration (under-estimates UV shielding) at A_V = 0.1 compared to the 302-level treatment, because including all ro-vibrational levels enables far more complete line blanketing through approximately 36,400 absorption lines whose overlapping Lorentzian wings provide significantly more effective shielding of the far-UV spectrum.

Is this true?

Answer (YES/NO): YES